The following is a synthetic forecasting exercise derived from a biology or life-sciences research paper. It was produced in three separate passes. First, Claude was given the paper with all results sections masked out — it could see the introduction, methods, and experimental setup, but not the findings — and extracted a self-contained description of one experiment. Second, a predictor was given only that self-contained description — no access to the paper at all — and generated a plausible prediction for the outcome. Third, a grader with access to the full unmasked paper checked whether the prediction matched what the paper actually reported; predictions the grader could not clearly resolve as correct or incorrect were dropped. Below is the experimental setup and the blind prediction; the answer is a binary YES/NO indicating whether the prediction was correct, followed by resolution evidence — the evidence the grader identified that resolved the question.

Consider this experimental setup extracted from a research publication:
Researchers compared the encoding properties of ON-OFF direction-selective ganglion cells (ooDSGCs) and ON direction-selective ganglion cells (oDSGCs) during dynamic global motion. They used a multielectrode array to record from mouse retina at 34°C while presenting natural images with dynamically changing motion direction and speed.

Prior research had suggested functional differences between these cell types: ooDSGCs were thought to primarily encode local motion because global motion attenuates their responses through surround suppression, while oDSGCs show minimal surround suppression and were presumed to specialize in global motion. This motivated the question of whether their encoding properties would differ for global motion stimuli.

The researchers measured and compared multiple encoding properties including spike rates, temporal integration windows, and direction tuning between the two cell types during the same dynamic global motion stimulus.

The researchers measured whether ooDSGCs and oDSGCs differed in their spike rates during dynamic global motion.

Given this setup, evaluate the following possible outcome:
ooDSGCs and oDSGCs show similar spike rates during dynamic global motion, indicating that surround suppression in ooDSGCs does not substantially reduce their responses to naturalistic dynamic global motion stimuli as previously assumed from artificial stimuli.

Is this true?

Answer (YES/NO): YES